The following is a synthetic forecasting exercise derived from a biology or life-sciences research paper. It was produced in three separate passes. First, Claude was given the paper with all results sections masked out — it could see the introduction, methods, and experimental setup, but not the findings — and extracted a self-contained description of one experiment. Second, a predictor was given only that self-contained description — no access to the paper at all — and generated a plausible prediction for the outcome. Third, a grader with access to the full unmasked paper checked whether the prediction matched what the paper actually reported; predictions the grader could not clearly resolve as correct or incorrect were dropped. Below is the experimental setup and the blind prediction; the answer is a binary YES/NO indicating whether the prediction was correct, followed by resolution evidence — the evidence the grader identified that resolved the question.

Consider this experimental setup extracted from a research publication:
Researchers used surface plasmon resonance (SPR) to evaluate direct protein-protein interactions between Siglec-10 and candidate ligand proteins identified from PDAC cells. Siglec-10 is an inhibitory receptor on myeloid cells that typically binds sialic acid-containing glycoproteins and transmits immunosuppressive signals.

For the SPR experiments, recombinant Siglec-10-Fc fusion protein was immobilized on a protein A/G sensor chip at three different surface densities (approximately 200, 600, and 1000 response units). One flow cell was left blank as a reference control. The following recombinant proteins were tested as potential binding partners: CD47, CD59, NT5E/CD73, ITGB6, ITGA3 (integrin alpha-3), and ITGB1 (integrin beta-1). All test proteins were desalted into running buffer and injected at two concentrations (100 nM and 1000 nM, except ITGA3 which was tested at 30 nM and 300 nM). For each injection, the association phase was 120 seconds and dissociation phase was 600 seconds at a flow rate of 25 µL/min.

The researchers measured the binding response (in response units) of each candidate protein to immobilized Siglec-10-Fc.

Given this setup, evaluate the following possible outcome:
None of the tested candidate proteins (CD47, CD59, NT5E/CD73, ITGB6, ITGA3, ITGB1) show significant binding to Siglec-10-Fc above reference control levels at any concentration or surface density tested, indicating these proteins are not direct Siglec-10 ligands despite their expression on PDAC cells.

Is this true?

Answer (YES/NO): NO